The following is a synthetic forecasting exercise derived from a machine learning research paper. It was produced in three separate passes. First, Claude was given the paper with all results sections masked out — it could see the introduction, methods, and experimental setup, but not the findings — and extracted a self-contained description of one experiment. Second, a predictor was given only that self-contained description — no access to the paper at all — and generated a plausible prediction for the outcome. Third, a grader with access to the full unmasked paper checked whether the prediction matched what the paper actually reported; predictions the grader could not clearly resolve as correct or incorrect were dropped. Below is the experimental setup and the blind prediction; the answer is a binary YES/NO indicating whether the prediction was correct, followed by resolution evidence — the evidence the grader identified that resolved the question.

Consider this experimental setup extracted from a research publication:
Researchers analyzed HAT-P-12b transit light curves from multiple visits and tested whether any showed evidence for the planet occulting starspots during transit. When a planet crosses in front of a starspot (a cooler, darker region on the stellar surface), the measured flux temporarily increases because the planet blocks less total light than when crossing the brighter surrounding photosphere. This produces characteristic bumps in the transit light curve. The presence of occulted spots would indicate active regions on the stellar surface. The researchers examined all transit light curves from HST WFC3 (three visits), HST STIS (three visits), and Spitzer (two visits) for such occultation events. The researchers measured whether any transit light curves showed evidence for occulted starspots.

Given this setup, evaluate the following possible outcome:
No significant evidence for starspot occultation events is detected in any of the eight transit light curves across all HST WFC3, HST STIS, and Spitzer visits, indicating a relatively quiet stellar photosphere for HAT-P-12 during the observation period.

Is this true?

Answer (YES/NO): YES